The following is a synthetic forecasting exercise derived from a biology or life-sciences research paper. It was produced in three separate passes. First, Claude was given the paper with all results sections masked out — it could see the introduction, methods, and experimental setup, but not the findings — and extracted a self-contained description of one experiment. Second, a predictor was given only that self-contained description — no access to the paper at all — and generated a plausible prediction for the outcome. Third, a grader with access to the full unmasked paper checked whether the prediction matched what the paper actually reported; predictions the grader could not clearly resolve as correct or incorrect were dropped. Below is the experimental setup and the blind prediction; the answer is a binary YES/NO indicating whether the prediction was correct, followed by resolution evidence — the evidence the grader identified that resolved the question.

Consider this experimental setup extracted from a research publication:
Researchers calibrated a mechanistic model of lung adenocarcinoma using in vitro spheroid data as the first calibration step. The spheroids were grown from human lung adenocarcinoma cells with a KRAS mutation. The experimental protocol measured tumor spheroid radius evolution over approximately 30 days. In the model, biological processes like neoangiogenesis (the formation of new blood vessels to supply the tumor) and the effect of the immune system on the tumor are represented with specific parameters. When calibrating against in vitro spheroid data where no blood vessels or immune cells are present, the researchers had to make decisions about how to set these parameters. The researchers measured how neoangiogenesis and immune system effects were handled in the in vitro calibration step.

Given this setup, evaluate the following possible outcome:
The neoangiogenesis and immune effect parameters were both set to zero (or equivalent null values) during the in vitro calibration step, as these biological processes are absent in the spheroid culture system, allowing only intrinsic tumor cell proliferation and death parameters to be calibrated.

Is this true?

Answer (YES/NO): YES